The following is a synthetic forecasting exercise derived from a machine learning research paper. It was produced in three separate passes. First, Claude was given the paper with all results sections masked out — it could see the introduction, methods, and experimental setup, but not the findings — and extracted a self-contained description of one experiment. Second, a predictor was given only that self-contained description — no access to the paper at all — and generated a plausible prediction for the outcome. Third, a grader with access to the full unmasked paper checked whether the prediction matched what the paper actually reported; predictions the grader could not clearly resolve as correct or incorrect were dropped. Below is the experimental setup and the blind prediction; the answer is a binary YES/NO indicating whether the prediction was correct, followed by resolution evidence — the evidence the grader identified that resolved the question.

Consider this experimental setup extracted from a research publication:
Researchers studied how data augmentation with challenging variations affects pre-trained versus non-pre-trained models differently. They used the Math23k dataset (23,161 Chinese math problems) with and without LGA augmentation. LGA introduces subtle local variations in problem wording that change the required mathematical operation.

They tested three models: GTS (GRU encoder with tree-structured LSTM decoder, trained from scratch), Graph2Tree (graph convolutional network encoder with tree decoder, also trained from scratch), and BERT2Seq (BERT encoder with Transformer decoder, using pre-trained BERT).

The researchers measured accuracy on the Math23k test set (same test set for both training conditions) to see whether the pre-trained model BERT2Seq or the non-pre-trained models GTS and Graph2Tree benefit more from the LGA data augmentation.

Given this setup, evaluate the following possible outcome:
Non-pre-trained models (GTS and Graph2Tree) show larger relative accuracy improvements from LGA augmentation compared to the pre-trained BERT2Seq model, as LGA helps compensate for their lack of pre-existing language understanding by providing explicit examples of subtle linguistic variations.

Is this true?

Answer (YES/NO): NO